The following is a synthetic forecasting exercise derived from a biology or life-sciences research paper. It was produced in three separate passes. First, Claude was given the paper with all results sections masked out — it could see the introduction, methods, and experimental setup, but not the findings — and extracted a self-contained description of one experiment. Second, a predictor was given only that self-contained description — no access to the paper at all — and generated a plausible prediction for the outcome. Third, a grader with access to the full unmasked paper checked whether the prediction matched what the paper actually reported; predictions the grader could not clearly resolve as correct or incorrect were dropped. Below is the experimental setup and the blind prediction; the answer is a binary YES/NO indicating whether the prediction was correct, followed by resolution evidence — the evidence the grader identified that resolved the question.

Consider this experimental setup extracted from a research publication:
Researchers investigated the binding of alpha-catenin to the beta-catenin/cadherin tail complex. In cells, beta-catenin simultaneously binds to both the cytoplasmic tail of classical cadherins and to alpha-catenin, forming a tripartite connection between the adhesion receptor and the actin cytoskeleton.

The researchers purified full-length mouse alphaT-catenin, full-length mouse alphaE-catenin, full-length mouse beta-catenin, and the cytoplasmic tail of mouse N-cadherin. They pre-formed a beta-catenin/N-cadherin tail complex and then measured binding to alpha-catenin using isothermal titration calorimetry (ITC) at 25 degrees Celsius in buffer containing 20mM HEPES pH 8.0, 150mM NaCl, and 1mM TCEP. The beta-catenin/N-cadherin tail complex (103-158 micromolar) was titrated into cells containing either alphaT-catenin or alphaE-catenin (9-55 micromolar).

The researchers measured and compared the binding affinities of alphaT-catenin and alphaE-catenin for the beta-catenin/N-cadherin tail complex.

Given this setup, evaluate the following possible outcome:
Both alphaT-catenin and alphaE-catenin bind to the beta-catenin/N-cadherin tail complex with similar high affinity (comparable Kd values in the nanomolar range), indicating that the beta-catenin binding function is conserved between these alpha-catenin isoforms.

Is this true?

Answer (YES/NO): YES